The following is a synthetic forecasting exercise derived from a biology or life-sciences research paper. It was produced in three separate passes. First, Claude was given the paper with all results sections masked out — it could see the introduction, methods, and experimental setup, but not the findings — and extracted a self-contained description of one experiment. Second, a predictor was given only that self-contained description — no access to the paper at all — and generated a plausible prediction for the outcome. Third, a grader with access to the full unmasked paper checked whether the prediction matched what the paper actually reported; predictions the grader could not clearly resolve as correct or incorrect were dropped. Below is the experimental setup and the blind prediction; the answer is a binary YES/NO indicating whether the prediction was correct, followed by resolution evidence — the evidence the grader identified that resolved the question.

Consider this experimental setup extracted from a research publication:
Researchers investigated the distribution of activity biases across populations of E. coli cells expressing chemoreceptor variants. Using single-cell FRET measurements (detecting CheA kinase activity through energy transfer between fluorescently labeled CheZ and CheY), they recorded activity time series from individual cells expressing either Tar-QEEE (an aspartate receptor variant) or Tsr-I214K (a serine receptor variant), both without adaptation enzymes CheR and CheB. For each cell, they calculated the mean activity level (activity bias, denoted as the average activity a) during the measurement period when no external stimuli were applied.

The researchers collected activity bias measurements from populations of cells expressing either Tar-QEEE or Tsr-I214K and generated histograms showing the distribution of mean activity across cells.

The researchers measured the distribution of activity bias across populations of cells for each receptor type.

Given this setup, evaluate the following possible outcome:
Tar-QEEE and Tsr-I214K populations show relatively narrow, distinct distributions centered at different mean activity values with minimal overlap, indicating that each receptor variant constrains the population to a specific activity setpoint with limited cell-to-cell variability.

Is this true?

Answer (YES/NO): NO